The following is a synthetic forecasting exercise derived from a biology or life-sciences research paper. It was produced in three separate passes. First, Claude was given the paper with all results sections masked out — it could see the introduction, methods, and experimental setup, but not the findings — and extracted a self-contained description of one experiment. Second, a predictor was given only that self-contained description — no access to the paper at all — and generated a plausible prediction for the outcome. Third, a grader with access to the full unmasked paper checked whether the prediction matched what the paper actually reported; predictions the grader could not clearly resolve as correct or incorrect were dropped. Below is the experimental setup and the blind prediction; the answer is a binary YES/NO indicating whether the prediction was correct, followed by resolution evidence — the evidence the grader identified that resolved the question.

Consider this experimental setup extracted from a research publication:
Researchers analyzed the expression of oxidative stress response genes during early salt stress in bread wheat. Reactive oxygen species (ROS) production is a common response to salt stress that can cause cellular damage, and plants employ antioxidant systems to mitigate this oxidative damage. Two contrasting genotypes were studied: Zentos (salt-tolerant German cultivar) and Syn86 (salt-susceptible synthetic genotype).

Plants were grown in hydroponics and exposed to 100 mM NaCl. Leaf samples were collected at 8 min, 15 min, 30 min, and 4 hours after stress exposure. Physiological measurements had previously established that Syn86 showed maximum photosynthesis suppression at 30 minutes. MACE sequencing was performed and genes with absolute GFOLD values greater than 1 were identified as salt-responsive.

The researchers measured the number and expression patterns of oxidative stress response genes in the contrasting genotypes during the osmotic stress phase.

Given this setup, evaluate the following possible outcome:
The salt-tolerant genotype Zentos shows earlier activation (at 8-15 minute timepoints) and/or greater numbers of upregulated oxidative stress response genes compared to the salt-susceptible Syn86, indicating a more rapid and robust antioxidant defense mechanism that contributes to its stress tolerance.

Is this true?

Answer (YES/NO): NO